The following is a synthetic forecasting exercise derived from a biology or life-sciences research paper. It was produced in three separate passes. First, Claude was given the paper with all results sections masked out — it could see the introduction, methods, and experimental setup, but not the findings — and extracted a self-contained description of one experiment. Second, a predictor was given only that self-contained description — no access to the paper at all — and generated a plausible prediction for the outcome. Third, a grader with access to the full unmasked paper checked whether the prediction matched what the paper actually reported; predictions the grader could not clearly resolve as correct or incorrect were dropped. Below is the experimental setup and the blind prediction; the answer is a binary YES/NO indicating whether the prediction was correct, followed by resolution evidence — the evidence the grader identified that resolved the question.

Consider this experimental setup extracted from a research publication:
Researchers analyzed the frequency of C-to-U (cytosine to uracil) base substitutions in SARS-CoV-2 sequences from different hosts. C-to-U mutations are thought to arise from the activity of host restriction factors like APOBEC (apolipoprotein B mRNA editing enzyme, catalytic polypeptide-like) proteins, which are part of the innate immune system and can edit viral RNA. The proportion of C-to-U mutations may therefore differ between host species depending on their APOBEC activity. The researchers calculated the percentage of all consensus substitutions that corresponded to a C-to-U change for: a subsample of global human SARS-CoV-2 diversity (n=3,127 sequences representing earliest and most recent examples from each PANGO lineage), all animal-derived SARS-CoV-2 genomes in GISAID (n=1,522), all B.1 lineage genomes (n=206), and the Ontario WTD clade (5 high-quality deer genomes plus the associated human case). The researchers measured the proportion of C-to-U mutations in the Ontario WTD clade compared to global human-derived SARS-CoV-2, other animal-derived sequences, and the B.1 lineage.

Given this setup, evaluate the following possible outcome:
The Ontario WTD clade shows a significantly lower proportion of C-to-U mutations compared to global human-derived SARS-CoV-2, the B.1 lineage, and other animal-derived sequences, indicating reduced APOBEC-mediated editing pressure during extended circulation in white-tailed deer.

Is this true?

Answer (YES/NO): NO